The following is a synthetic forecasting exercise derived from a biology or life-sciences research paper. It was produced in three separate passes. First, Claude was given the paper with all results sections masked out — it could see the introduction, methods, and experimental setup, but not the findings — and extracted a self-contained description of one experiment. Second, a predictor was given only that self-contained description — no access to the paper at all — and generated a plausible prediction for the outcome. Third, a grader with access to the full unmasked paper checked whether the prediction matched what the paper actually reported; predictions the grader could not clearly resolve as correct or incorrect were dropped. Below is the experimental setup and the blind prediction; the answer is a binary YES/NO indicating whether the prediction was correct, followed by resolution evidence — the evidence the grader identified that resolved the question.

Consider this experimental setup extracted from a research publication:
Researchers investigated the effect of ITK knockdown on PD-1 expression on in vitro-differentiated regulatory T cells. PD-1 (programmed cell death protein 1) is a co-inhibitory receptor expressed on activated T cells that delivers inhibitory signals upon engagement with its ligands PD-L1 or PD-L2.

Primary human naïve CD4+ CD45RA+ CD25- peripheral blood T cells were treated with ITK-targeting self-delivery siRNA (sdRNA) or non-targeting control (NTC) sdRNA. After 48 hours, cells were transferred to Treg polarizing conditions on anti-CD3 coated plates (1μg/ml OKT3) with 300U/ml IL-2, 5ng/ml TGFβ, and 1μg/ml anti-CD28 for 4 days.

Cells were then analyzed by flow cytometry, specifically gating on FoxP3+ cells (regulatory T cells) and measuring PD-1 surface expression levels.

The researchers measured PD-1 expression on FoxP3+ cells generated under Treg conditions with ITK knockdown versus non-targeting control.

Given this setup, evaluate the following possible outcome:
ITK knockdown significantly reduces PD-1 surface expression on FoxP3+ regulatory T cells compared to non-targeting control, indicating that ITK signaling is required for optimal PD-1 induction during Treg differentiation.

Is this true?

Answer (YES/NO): NO